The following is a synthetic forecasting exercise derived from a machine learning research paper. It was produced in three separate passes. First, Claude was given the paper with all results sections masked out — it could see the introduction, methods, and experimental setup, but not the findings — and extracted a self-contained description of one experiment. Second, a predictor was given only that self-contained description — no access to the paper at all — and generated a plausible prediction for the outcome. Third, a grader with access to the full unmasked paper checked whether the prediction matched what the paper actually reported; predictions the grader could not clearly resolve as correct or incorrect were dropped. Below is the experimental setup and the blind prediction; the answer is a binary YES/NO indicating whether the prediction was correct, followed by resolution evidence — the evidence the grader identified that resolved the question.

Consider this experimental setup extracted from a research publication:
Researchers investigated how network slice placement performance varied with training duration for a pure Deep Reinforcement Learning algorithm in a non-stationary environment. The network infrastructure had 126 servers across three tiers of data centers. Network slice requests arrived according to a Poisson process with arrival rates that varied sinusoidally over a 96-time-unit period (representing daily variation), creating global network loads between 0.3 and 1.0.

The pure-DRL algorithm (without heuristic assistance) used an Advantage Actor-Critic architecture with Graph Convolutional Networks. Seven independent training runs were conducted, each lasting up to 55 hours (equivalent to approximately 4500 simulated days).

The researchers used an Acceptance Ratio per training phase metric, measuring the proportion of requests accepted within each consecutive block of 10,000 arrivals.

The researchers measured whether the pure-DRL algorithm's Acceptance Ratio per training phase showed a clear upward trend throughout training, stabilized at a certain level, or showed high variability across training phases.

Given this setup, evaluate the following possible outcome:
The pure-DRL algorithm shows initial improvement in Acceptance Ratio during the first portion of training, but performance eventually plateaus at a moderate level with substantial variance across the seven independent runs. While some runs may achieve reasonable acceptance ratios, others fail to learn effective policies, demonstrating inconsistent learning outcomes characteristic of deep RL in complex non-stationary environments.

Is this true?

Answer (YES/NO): YES